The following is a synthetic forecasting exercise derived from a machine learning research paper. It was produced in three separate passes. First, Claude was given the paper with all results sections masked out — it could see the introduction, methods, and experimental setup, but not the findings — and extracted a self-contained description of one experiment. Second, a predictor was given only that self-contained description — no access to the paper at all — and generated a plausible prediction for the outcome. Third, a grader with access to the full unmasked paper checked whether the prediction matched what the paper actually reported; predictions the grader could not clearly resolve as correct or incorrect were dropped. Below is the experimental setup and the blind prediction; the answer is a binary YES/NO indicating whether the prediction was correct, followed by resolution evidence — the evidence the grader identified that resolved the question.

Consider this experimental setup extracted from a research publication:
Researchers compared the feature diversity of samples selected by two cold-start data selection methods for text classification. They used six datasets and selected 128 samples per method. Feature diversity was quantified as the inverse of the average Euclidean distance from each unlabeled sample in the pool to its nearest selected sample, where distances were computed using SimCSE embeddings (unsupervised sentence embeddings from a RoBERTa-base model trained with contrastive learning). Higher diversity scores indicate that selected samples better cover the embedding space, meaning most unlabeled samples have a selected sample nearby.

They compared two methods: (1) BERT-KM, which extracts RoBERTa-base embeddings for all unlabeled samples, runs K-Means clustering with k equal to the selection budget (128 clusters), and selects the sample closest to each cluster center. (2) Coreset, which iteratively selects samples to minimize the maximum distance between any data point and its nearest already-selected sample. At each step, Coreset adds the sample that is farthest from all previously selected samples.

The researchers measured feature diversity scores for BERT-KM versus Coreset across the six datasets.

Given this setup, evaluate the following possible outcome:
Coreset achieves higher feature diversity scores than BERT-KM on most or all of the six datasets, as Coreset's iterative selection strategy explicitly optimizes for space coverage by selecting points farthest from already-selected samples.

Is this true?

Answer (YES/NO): NO